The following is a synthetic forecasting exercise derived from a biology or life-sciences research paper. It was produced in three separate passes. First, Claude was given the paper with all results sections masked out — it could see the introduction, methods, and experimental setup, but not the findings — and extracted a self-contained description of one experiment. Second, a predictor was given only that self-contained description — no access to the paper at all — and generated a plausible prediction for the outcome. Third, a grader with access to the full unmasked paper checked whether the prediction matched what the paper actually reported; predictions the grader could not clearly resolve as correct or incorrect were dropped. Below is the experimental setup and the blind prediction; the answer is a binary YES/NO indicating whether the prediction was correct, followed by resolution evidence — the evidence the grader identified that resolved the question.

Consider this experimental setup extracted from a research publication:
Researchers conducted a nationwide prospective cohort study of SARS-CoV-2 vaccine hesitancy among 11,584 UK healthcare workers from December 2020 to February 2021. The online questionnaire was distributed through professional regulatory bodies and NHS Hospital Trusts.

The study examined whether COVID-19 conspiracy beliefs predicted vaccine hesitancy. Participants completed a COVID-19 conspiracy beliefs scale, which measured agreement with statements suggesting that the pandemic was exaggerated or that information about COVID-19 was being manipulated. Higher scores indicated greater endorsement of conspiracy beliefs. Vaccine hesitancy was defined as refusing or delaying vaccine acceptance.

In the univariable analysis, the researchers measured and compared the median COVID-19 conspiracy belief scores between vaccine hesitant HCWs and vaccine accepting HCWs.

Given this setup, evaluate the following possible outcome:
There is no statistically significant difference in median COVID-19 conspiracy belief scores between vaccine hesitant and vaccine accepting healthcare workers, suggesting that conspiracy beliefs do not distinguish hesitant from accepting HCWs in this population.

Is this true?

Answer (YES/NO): NO